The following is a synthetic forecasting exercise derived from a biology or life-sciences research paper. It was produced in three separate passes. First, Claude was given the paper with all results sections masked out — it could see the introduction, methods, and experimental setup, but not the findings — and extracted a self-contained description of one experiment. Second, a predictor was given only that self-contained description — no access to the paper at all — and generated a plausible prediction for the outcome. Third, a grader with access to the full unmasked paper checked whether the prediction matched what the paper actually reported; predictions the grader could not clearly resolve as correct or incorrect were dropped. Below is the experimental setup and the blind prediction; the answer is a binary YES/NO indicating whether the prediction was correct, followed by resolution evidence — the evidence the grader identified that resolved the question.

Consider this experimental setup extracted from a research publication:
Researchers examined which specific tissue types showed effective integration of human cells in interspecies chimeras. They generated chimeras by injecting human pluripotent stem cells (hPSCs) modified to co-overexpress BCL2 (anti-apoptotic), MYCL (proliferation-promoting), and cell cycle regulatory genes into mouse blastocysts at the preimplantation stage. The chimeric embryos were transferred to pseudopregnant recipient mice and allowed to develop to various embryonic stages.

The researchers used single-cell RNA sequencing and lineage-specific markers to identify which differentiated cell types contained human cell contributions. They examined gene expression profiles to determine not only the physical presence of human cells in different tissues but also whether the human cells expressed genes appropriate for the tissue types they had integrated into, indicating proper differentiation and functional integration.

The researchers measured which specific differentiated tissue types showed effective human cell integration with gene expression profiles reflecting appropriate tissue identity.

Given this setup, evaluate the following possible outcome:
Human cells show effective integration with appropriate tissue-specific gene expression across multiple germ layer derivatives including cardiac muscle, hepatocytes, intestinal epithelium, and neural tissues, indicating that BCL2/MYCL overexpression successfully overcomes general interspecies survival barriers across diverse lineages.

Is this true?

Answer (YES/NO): NO